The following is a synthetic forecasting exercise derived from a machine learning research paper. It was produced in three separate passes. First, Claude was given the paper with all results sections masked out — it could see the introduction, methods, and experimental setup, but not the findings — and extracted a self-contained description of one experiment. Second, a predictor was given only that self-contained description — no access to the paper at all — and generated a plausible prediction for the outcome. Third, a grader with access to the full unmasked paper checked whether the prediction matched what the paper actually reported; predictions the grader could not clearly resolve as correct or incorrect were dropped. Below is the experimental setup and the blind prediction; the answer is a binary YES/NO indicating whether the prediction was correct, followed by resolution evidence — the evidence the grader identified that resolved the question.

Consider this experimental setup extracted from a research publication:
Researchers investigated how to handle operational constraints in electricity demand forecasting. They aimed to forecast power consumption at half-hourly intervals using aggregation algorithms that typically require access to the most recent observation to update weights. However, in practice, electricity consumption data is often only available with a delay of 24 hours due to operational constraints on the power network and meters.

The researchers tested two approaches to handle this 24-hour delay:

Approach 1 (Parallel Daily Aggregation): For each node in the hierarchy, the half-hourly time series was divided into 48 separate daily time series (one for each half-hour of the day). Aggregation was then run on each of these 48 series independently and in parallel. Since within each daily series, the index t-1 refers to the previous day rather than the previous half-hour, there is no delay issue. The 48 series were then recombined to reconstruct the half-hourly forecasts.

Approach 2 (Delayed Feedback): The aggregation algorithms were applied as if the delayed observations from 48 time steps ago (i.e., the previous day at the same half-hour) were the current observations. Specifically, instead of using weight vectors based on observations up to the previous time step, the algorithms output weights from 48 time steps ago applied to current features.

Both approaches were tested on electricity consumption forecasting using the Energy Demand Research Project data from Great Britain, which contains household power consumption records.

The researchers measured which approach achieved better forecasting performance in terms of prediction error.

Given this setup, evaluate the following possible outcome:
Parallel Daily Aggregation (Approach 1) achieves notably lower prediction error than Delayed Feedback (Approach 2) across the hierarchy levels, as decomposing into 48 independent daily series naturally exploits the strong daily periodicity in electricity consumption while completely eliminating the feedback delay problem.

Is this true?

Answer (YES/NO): NO